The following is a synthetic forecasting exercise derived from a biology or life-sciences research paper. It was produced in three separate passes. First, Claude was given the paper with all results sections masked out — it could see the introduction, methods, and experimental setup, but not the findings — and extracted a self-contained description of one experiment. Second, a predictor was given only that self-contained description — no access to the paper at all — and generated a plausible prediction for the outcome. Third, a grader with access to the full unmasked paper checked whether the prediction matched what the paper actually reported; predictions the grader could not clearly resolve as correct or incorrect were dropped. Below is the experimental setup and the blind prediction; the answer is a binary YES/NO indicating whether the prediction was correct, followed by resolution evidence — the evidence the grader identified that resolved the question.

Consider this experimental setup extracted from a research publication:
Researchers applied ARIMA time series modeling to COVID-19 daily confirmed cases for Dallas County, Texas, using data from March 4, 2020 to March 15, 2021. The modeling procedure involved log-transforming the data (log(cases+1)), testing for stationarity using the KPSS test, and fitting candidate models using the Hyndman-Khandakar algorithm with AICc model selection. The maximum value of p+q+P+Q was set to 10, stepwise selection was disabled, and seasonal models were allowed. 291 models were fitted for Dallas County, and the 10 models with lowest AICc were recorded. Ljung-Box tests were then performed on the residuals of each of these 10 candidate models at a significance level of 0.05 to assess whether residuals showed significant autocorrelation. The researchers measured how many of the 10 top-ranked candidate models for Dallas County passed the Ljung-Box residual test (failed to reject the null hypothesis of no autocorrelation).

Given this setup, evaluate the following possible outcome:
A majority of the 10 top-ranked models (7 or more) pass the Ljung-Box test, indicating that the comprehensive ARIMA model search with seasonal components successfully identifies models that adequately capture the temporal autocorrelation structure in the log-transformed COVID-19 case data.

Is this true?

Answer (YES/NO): YES